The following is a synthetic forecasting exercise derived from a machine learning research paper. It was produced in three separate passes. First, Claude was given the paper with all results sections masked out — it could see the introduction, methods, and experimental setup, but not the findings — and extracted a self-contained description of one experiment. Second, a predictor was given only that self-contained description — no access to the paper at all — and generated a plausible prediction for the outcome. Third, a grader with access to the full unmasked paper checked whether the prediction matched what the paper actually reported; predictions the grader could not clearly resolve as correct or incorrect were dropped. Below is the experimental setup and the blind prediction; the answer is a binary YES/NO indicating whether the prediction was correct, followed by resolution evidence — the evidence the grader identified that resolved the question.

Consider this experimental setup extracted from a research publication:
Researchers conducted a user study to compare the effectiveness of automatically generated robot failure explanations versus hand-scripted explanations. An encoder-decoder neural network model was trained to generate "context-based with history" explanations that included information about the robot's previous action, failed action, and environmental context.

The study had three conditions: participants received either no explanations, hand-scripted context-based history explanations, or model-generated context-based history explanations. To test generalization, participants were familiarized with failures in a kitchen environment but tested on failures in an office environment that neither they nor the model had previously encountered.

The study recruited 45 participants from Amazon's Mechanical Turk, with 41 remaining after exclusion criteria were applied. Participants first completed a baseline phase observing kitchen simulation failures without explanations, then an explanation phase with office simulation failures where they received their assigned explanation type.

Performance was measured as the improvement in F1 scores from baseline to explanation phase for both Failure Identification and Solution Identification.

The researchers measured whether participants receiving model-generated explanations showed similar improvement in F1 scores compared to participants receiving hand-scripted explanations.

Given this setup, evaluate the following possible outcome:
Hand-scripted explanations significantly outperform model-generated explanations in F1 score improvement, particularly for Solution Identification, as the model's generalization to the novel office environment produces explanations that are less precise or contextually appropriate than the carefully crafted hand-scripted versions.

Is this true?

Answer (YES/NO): NO